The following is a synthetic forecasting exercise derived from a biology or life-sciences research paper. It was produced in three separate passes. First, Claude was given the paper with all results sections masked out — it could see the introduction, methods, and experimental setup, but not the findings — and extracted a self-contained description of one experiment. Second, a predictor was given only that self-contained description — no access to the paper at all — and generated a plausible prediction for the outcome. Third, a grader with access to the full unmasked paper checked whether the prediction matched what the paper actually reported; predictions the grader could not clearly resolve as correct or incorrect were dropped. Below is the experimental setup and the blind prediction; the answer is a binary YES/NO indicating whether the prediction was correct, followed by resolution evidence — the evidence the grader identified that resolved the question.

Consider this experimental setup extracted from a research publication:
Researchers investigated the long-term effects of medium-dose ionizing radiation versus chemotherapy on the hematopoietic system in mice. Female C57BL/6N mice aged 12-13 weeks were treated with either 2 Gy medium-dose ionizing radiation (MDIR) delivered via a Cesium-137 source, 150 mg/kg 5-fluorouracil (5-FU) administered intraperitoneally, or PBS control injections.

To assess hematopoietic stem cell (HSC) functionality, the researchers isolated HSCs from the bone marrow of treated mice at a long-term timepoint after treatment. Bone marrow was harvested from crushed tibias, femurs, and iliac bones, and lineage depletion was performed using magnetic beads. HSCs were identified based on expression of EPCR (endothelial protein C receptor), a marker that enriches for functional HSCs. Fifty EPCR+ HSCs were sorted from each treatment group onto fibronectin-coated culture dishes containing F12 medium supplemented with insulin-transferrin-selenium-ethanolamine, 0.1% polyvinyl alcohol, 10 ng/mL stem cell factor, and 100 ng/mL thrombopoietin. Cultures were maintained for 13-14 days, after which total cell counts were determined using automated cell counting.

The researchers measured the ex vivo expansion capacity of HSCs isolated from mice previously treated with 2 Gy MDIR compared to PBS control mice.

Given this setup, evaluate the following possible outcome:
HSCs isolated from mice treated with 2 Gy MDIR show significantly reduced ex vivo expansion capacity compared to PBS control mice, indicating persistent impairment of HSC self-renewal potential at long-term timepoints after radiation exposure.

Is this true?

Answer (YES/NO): YES